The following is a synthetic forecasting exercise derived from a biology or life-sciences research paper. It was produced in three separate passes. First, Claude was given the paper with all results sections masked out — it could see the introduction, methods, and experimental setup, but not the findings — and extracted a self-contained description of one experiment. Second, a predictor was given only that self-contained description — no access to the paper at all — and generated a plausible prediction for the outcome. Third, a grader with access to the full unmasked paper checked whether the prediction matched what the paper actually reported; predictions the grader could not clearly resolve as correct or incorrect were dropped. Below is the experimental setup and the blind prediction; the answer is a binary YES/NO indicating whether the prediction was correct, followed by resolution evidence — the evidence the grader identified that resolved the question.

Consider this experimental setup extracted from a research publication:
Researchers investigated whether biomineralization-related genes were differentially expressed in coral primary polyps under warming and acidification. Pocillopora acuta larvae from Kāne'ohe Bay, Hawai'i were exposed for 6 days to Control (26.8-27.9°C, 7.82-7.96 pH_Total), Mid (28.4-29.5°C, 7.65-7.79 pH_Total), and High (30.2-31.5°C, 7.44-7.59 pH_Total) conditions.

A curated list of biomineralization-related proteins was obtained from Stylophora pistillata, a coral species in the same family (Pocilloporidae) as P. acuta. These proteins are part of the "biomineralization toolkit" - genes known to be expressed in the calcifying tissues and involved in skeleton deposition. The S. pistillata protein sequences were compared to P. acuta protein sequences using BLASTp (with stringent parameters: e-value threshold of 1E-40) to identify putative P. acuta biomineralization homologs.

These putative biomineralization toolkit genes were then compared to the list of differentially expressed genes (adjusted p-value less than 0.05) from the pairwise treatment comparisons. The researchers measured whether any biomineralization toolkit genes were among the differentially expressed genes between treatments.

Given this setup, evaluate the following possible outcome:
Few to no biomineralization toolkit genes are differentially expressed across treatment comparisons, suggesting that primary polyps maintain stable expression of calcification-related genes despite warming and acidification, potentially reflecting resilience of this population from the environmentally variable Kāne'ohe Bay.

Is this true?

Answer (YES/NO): YES